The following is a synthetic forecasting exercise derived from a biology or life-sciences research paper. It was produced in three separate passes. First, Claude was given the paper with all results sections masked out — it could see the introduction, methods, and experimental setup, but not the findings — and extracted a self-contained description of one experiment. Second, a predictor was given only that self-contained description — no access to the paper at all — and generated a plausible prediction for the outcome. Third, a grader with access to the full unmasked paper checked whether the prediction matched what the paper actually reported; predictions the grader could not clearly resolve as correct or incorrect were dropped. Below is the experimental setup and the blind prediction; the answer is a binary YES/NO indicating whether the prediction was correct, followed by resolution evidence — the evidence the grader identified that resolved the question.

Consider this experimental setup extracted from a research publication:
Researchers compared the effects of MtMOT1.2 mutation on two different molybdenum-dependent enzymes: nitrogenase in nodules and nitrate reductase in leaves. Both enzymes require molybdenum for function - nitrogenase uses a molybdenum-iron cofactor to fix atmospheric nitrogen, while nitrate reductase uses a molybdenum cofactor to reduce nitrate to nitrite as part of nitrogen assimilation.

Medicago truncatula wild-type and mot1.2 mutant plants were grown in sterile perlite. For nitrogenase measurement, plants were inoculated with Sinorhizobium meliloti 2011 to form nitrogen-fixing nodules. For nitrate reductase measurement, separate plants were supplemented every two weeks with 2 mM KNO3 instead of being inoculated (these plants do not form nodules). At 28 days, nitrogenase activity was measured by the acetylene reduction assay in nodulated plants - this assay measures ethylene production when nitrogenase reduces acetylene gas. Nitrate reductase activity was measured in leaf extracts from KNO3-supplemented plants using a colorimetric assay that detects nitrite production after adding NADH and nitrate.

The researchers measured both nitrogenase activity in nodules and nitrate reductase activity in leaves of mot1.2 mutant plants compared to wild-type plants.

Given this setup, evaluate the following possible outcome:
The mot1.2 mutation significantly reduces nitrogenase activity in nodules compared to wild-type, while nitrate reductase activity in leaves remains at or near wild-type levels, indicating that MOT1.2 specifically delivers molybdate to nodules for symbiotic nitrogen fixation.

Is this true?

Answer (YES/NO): YES